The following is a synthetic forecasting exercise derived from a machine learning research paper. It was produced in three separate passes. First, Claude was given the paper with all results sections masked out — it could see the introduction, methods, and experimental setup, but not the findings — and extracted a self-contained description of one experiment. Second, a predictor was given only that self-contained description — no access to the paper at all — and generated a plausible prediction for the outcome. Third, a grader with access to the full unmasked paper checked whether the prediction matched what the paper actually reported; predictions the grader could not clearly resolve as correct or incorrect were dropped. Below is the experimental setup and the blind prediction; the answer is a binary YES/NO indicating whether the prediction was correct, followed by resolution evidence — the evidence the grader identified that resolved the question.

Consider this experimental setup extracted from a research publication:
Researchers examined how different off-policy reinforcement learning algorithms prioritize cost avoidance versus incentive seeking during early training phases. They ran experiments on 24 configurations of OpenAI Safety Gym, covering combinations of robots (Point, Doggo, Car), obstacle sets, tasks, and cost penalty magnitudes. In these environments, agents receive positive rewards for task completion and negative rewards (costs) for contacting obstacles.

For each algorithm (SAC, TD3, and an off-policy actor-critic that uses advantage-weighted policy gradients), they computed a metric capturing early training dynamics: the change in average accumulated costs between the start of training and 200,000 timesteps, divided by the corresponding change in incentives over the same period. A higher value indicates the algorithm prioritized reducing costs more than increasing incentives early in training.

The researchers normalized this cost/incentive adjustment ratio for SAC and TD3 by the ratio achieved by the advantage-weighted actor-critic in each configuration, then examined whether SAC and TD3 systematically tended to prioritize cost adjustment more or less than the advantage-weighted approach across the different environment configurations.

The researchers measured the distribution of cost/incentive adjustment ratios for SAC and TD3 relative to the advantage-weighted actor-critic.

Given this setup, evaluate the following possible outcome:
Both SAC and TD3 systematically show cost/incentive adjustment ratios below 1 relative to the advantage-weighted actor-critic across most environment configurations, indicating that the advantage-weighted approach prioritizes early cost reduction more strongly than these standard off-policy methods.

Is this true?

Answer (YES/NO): NO